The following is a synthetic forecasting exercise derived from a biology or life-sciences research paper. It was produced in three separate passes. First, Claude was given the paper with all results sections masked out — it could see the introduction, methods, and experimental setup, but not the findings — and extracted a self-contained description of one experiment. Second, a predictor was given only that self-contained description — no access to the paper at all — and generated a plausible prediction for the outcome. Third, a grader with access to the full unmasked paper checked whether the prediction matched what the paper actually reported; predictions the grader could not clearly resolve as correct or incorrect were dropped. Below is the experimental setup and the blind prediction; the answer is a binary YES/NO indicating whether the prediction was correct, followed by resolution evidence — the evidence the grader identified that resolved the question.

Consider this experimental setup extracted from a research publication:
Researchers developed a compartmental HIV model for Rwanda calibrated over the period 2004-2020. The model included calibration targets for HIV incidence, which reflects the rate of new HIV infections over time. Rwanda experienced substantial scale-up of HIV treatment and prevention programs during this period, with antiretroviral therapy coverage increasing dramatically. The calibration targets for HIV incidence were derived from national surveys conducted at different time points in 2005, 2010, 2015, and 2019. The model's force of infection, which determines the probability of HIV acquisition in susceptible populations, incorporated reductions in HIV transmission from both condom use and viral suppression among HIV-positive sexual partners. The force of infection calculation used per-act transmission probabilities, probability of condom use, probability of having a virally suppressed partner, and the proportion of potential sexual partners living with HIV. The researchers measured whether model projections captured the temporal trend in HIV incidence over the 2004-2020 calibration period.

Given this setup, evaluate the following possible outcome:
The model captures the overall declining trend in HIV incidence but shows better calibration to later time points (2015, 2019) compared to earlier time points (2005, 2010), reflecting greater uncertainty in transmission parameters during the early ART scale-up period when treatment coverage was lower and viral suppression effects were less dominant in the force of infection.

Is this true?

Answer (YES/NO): NO